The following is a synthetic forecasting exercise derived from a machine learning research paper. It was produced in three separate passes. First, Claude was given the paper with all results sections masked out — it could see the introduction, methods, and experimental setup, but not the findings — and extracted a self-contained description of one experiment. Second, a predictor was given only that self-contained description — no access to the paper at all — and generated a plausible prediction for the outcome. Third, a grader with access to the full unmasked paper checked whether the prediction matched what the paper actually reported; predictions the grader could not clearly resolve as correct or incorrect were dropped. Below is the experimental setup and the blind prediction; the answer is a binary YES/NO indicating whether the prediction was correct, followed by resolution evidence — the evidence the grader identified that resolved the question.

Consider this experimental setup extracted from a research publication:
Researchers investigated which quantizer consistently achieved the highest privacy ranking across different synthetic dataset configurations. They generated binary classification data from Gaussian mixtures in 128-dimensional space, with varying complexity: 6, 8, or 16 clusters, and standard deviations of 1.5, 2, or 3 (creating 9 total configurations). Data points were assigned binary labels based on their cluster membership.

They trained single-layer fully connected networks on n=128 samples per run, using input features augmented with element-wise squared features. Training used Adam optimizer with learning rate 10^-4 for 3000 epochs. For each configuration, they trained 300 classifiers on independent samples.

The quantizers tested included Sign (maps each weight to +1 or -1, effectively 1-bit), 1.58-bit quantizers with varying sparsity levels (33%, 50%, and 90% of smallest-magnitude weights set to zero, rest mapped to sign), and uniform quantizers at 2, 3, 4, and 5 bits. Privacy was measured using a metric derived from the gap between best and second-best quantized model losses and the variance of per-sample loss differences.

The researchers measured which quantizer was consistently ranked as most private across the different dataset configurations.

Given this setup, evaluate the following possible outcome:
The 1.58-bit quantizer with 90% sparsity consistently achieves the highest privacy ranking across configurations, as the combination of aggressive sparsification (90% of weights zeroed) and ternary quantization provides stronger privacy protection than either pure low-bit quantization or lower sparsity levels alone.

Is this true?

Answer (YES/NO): YES